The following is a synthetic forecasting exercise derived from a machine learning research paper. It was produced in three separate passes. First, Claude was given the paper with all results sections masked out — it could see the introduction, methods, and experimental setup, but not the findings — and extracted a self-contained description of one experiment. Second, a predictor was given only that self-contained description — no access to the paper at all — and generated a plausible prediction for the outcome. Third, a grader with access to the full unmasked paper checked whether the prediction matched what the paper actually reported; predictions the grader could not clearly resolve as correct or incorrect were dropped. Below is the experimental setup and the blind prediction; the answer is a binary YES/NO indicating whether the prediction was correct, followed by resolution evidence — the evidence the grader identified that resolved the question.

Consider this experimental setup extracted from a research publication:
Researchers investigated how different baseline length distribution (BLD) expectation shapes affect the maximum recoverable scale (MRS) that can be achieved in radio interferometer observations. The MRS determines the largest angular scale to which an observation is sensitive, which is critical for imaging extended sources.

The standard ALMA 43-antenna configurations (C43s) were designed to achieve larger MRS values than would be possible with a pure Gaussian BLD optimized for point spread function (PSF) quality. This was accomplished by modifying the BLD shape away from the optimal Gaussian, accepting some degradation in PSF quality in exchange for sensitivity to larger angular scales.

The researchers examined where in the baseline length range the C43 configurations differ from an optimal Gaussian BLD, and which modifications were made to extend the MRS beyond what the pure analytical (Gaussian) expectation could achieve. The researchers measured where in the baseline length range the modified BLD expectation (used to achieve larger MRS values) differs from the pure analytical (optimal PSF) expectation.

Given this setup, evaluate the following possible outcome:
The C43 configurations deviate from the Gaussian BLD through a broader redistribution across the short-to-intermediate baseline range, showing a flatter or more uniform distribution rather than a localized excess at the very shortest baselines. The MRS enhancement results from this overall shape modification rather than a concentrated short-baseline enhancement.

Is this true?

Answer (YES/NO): NO